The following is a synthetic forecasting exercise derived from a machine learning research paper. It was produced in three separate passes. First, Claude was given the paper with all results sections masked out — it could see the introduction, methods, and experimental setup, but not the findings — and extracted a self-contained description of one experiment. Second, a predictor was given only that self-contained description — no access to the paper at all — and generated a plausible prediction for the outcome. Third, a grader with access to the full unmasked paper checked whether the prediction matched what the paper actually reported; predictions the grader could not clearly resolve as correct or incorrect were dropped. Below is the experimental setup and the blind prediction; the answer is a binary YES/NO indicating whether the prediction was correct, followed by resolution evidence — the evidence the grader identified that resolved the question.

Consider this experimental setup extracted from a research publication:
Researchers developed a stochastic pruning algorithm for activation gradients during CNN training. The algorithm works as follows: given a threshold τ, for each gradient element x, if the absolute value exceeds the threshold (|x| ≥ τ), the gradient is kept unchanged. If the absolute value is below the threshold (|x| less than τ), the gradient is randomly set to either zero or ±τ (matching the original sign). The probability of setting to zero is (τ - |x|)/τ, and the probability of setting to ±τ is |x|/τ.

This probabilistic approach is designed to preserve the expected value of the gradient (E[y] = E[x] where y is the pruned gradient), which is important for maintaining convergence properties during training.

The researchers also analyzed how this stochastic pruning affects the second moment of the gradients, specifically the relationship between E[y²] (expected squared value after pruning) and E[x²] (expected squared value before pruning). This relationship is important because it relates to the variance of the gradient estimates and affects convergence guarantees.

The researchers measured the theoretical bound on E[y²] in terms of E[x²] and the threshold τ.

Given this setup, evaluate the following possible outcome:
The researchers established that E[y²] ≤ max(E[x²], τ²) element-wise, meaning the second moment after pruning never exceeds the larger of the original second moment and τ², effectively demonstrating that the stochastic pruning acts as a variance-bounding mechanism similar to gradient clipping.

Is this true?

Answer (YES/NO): NO